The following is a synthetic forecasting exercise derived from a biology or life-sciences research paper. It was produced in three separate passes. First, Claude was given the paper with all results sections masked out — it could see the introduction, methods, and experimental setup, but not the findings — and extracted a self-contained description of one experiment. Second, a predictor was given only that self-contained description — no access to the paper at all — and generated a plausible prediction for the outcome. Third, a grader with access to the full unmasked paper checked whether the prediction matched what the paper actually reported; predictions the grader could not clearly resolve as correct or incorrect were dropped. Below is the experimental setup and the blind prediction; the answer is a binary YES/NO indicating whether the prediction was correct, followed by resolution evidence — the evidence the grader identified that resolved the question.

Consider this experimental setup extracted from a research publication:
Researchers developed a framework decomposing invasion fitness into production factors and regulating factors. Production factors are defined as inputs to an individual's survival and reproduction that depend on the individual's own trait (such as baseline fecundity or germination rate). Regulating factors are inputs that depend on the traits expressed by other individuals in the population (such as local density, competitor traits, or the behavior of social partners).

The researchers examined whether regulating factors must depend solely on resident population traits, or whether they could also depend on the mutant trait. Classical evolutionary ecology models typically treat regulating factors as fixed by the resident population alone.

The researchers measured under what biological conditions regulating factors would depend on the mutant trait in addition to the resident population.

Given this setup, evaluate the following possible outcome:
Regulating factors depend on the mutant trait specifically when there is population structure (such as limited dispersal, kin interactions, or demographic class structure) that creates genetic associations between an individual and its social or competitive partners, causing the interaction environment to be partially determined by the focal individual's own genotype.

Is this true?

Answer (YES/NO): NO